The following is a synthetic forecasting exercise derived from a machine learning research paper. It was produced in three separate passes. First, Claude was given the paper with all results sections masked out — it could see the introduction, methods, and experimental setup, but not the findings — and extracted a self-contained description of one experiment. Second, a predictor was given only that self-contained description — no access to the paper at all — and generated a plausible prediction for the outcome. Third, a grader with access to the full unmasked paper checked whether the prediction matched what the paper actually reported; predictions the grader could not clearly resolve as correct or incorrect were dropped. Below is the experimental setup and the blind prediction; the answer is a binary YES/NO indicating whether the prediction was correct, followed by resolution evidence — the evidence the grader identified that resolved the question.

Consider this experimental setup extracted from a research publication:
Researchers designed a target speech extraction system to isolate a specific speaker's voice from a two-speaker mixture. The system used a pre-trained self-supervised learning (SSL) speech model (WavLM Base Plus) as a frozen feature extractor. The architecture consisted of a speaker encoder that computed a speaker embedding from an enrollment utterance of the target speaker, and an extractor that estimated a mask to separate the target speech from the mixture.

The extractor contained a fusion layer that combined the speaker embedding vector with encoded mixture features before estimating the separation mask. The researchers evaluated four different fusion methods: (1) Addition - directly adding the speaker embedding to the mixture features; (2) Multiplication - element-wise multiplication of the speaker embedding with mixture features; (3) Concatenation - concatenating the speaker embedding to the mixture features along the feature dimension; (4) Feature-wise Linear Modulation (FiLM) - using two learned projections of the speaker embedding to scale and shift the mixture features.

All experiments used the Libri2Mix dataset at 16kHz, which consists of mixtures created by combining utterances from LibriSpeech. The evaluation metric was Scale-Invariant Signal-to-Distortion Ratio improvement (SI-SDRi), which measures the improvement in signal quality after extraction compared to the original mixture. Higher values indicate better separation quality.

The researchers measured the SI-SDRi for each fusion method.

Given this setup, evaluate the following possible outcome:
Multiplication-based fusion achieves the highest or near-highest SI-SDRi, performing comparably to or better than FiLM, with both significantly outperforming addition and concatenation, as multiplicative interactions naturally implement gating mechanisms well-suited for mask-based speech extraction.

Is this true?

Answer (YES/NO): NO